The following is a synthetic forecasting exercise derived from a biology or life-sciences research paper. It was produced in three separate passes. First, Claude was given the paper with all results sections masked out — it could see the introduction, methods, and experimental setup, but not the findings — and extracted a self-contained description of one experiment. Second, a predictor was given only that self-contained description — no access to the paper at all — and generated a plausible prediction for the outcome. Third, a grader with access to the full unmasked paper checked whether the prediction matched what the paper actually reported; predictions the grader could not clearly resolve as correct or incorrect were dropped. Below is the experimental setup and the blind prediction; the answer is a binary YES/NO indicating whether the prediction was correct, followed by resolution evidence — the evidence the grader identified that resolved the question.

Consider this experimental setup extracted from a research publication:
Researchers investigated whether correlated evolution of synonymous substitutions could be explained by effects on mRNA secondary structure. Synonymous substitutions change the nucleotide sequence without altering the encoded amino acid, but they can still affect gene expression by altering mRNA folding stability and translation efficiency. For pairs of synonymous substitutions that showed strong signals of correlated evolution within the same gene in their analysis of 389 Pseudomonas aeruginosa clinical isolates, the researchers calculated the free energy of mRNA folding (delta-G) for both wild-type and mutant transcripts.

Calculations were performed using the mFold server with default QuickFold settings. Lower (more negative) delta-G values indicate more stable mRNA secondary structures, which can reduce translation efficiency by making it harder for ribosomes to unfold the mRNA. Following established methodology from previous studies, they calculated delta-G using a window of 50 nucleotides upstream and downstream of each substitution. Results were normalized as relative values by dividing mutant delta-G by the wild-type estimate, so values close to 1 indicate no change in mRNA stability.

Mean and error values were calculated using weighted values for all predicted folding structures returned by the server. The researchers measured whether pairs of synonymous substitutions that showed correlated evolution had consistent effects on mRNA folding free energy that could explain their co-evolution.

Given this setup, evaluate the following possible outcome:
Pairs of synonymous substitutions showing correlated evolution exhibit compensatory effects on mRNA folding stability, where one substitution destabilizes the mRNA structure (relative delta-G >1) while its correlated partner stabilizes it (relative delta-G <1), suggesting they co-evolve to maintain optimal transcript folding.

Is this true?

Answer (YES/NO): NO